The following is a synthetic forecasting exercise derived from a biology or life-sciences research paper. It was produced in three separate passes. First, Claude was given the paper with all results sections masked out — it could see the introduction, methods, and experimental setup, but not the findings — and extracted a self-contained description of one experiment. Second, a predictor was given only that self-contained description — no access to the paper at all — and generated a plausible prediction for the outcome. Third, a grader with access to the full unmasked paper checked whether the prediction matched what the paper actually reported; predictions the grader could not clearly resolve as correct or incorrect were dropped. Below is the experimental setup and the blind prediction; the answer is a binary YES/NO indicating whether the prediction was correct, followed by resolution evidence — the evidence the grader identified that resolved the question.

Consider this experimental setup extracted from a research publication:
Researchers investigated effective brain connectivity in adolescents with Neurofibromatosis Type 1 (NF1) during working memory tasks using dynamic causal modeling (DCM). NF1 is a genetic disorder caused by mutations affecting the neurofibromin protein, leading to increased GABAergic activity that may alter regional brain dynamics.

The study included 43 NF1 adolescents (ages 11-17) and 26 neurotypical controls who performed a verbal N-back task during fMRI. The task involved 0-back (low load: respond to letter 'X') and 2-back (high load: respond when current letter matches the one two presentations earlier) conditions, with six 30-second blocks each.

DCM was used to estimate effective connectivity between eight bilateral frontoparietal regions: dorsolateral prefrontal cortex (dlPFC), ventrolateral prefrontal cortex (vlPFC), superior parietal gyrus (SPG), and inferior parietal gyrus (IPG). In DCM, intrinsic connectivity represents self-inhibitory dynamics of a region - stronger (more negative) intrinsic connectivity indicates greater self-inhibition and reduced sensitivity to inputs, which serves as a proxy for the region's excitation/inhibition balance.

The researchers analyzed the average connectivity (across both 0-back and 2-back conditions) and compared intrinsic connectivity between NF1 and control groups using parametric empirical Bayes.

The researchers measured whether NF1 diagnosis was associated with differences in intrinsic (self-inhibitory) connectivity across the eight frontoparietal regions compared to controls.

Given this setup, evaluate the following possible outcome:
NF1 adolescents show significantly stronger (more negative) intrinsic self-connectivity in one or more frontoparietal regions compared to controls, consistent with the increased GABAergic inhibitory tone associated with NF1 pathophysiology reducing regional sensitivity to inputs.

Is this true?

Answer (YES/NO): YES